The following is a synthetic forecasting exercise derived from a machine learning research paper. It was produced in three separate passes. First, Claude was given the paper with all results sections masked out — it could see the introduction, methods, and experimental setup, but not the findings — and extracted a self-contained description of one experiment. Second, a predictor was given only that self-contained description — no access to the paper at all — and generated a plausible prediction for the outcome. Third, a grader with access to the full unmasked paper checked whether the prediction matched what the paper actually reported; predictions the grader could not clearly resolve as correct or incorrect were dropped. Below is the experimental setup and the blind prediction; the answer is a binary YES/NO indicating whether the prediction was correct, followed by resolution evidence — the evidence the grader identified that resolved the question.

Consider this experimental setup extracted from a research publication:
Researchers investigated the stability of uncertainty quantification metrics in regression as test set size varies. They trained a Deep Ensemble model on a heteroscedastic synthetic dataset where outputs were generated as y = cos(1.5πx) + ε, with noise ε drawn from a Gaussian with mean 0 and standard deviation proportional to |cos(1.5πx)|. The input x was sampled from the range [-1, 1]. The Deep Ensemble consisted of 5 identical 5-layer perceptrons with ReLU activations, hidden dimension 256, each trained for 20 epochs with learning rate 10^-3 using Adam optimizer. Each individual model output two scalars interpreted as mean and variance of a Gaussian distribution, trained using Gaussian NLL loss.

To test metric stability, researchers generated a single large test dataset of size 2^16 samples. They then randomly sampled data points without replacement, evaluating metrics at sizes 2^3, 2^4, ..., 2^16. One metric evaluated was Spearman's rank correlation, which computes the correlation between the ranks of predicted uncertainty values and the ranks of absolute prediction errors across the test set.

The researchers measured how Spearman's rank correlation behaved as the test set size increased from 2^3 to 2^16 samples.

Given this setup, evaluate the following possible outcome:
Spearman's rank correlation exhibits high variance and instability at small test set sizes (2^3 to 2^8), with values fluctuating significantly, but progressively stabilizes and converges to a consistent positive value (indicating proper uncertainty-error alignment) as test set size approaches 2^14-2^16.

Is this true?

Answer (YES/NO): NO